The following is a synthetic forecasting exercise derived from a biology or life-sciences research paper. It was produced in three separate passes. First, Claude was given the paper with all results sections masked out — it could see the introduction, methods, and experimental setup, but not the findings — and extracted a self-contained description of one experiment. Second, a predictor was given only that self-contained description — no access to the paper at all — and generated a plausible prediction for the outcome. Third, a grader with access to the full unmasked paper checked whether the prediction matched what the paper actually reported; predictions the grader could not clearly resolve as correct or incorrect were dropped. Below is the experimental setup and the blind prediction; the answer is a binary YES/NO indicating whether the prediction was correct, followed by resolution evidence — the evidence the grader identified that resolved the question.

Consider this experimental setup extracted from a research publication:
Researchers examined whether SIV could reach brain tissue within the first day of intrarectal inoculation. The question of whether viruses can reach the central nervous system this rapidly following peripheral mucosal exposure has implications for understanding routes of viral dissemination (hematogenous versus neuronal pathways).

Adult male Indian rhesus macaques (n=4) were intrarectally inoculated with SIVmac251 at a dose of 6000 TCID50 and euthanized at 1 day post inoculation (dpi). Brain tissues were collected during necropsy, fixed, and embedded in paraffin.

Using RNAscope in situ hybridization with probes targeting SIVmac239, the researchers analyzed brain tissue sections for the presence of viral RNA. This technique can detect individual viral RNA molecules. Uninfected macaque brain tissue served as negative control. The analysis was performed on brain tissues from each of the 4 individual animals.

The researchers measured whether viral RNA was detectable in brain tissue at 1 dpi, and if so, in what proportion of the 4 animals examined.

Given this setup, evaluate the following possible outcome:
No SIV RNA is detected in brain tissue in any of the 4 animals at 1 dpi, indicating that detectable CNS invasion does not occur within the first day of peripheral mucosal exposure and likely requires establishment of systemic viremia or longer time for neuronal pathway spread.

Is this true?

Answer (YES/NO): NO